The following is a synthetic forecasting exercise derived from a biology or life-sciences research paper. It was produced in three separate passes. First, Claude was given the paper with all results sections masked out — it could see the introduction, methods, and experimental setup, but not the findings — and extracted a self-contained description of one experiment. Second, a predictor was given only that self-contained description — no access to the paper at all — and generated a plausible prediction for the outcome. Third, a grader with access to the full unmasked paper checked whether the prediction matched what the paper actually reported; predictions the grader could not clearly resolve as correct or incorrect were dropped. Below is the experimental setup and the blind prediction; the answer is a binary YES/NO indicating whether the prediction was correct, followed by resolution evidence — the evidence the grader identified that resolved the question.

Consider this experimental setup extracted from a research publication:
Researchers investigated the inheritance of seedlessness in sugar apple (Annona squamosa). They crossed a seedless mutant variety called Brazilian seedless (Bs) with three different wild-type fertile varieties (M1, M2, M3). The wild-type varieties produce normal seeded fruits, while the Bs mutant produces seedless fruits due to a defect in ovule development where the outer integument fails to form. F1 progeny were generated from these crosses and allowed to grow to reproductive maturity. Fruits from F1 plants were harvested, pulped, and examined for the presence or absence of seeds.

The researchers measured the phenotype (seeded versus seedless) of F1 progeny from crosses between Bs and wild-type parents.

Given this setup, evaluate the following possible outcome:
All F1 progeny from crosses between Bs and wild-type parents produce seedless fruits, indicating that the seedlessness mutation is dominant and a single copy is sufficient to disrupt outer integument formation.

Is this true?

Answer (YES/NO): NO